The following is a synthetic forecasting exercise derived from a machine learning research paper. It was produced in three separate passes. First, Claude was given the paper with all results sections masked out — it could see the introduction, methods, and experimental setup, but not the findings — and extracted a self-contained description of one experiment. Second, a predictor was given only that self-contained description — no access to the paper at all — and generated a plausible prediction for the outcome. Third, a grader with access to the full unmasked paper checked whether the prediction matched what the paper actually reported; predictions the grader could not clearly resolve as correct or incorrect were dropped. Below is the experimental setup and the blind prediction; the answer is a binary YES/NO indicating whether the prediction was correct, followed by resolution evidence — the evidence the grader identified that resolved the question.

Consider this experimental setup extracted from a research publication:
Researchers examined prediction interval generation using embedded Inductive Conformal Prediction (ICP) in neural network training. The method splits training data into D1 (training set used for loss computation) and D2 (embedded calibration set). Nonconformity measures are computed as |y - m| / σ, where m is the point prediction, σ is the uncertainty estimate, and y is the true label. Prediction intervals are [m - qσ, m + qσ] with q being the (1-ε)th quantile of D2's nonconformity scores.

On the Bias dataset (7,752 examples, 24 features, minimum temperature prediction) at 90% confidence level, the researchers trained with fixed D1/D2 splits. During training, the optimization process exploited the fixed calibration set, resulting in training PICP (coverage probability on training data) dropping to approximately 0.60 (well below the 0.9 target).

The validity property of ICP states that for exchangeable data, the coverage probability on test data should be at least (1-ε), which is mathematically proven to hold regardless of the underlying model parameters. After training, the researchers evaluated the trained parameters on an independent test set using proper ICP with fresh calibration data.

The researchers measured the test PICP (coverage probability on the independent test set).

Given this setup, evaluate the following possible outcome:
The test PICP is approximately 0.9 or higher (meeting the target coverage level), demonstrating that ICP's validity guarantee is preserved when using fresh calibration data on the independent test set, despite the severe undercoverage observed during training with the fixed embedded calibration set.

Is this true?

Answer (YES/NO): YES